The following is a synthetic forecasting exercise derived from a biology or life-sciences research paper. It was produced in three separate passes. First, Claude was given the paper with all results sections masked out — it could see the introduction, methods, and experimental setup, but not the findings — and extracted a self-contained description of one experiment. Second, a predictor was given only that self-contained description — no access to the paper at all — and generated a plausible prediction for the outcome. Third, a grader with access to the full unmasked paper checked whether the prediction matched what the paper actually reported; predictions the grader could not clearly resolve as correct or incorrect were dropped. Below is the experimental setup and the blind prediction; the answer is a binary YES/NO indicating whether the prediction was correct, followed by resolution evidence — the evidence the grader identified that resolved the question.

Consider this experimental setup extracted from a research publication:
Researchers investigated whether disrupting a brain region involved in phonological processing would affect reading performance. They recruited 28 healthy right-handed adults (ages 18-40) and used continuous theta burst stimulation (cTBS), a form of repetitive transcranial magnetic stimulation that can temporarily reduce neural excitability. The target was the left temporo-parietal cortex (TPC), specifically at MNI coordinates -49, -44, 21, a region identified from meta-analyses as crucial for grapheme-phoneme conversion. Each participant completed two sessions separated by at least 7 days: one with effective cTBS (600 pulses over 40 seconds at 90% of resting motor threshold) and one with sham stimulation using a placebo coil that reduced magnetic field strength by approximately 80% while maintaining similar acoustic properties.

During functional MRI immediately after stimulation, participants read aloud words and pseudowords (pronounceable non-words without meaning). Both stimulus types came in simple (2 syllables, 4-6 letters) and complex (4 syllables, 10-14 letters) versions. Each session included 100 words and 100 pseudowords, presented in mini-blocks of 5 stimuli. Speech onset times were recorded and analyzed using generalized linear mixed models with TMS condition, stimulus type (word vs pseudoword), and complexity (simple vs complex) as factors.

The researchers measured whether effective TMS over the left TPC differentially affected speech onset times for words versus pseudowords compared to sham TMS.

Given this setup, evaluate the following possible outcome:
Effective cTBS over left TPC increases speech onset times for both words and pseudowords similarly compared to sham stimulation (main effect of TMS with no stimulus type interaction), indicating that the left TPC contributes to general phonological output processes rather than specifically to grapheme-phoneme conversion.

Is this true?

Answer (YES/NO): NO